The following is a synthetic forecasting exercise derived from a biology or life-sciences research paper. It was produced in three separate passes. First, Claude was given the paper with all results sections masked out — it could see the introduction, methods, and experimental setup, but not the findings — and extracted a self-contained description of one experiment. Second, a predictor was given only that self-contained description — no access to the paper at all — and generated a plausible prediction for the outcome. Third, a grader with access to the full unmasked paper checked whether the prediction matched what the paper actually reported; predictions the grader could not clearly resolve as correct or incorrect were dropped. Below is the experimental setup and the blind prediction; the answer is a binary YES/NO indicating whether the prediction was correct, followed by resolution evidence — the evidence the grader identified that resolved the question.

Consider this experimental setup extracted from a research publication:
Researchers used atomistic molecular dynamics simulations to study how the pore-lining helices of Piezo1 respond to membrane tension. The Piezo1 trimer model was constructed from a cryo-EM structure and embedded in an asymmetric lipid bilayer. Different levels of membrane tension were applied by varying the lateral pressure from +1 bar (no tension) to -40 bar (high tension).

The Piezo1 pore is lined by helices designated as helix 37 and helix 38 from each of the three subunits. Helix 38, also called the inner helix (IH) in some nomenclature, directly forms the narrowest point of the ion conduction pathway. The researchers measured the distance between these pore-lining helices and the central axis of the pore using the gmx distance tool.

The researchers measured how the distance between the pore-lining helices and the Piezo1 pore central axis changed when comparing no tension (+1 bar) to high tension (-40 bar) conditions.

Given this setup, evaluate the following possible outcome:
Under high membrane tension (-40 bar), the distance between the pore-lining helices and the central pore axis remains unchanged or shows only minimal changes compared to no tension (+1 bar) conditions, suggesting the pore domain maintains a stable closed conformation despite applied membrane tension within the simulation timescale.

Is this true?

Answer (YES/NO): NO